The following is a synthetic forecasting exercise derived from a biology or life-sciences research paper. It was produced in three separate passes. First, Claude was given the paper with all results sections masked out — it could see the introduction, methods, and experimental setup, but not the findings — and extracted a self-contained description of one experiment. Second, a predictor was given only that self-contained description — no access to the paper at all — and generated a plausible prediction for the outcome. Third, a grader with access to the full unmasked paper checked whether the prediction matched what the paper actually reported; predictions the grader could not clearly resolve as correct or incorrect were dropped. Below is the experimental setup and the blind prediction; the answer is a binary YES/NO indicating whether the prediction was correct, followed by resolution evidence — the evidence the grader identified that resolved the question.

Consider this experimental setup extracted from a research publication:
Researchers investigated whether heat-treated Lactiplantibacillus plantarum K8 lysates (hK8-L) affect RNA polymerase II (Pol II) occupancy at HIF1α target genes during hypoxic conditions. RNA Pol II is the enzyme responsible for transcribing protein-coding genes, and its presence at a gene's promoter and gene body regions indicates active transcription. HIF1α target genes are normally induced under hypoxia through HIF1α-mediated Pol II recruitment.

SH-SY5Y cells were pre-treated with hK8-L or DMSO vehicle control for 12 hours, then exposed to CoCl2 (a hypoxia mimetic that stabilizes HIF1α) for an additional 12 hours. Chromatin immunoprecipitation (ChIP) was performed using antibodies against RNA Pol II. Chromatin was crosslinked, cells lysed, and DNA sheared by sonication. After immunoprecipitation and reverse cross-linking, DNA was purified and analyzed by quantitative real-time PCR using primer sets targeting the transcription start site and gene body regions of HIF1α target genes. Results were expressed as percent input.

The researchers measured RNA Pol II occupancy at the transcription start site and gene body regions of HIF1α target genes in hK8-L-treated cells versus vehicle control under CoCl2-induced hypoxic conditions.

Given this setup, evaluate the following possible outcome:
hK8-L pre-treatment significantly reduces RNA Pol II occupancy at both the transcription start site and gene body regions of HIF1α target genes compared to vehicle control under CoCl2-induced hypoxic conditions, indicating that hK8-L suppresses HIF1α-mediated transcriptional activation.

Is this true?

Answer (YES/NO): YES